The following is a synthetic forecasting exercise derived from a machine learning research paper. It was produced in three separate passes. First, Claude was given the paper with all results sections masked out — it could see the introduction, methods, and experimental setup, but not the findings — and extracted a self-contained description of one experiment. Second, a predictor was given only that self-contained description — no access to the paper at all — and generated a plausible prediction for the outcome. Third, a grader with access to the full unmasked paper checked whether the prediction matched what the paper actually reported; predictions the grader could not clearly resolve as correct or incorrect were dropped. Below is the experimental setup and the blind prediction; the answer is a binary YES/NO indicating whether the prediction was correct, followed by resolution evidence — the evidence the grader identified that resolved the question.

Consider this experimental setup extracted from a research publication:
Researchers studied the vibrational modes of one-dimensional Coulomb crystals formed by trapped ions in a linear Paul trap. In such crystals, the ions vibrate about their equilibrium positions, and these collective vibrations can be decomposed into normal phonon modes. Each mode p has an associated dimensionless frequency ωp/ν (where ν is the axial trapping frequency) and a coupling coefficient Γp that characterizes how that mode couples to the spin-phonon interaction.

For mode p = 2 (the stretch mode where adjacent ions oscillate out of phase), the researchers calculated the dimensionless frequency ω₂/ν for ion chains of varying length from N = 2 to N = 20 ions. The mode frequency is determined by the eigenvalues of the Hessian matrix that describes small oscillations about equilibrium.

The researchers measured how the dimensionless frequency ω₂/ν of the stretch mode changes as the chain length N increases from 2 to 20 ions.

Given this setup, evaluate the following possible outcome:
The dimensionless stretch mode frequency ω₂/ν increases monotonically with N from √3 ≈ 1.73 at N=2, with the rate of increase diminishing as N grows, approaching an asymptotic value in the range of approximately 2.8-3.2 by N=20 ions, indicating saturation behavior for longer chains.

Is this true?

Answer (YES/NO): NO